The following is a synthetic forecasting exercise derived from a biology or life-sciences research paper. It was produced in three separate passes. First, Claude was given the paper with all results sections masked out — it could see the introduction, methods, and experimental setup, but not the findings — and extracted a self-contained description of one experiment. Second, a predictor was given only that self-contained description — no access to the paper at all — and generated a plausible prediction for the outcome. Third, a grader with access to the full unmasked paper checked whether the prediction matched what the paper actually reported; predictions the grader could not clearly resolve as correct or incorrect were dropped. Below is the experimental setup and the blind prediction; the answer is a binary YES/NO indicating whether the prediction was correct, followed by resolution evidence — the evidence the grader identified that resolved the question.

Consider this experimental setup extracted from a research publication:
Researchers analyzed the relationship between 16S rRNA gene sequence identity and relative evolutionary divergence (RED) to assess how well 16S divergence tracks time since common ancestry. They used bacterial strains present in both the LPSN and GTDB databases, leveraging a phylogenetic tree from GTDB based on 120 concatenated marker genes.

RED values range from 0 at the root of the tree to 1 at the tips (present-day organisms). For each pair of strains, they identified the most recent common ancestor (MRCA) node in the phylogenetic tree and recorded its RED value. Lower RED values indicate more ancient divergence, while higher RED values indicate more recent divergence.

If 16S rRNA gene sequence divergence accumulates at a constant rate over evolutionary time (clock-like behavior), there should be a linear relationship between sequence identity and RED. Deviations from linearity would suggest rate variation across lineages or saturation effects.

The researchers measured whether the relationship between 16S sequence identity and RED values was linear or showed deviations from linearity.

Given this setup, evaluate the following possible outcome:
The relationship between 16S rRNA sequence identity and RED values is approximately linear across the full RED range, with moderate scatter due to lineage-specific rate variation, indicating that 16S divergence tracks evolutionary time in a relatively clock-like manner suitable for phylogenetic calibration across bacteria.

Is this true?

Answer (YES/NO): NO